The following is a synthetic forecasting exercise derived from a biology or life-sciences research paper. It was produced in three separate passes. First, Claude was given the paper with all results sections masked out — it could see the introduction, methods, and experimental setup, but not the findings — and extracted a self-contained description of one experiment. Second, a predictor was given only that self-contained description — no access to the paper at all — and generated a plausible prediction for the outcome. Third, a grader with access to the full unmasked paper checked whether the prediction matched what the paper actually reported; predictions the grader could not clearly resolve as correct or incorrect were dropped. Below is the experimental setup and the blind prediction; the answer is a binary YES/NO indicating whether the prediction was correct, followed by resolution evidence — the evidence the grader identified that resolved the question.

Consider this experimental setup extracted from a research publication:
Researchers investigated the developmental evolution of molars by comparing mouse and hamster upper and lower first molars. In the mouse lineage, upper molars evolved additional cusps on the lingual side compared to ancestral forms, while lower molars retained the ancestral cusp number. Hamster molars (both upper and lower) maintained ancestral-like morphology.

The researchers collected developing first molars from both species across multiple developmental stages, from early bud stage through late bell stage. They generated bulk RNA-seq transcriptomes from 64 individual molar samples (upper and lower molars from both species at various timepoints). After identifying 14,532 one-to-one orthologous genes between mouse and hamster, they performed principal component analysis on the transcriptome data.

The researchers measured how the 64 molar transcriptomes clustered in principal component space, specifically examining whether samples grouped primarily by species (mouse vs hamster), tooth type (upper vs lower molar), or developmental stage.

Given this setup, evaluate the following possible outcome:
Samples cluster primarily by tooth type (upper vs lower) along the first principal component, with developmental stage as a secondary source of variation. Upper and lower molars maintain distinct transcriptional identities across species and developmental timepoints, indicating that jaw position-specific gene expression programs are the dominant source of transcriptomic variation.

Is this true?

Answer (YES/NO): NO